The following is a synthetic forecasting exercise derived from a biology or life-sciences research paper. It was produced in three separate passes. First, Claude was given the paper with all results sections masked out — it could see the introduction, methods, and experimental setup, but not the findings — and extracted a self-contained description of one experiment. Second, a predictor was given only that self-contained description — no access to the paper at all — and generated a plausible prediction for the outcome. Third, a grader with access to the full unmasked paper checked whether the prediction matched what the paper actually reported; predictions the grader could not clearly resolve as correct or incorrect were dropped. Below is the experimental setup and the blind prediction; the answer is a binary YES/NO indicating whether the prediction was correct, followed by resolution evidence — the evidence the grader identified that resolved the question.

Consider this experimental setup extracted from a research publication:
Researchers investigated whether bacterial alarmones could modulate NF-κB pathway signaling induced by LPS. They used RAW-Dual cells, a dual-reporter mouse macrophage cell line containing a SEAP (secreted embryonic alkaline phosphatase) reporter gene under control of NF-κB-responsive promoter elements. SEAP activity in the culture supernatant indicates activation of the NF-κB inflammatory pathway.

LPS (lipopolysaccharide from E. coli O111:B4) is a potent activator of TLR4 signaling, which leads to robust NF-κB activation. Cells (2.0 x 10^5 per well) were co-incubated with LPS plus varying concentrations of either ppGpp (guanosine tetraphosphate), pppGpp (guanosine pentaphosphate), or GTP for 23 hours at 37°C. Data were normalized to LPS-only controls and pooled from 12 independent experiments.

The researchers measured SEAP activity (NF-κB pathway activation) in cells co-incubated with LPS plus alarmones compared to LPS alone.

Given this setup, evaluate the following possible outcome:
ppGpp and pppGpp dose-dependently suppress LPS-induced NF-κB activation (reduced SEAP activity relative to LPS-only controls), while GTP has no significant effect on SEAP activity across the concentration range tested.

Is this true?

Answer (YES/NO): NO